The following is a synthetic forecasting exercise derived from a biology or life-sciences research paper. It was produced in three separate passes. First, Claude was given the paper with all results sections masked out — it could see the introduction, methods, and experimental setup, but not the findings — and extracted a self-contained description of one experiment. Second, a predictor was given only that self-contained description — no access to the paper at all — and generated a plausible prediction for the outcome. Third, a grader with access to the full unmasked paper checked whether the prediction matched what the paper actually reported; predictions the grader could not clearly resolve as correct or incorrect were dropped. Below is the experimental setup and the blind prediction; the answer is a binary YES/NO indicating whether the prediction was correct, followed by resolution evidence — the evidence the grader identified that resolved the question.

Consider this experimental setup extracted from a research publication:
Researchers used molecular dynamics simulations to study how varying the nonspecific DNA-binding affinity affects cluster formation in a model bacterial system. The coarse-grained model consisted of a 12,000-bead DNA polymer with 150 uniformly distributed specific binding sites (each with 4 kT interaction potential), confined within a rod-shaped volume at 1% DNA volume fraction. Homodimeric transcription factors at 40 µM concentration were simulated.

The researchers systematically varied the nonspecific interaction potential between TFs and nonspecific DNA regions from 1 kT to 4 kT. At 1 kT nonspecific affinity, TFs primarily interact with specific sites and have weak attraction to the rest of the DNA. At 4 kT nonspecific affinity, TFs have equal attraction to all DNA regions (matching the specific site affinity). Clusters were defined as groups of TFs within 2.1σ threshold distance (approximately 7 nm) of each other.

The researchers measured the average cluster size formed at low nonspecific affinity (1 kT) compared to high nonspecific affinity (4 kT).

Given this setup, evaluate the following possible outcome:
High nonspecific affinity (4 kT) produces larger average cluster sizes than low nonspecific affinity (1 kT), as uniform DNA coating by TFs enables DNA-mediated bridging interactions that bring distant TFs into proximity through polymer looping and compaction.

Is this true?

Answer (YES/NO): YES